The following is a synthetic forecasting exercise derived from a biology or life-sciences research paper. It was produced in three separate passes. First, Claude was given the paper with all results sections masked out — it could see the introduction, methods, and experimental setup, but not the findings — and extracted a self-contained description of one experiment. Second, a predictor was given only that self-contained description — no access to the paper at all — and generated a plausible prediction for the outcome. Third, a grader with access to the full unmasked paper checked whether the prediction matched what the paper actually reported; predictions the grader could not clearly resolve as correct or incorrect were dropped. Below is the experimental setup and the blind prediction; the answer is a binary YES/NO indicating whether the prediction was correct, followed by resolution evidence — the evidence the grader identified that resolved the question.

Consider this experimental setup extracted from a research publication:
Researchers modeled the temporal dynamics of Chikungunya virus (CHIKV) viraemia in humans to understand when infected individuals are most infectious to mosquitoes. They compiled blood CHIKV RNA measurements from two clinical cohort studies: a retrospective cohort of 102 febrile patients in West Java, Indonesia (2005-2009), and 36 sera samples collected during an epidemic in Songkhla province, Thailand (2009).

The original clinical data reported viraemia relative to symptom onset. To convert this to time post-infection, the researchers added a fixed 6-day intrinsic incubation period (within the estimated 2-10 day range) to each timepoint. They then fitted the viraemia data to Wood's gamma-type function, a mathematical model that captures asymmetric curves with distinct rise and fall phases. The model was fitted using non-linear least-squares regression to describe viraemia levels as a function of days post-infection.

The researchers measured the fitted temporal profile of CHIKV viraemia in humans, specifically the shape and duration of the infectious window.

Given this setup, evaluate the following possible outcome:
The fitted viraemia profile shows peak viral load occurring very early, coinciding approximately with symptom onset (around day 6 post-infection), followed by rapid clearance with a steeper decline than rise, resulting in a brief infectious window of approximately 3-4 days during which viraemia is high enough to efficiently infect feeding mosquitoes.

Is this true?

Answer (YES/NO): NO